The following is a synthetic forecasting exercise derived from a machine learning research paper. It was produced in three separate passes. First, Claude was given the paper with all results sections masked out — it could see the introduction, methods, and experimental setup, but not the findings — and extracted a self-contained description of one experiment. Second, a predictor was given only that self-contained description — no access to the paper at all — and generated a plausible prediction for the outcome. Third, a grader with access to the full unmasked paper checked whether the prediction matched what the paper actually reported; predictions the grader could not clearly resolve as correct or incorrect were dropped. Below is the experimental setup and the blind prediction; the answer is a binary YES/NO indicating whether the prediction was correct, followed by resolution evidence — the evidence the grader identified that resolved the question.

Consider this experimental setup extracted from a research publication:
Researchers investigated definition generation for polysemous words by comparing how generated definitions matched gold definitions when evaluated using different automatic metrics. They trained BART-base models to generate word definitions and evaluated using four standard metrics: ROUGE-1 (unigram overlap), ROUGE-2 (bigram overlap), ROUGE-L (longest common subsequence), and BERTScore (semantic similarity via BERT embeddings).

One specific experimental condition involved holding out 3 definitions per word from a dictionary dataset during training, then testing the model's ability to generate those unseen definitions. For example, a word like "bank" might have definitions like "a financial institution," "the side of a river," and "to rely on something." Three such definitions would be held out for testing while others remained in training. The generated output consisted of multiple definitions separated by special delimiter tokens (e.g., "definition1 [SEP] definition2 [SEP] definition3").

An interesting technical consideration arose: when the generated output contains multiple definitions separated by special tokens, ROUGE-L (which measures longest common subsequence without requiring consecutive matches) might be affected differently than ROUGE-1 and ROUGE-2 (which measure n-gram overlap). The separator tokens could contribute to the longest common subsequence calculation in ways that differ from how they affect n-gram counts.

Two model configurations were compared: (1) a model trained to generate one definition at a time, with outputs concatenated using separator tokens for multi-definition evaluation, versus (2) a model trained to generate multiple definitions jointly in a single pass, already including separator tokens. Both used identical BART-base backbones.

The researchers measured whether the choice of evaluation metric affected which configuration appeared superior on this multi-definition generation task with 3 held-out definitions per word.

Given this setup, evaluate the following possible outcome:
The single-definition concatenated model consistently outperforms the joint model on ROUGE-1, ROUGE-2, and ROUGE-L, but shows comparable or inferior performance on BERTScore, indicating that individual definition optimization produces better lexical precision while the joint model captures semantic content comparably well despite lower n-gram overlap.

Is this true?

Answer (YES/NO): NO